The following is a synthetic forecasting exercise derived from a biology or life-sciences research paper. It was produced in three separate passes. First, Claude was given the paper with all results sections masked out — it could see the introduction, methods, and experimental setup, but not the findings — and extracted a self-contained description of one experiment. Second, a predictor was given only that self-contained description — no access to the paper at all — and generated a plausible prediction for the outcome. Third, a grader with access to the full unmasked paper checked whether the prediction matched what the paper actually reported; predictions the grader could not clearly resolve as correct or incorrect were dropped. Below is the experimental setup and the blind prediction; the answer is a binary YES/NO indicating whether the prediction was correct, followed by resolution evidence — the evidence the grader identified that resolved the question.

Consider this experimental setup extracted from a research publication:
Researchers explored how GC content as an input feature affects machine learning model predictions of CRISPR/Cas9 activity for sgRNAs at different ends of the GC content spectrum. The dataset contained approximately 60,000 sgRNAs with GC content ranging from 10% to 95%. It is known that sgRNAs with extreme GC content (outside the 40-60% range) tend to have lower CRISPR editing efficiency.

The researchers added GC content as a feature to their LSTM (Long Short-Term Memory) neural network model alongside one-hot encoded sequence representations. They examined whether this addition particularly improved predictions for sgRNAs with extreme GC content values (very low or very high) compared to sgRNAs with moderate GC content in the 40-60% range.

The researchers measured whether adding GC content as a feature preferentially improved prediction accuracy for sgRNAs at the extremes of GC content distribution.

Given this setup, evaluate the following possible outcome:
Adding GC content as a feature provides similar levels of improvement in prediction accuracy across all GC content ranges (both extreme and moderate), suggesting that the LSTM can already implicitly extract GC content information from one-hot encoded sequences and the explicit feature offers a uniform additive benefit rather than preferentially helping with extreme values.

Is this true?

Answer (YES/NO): YES